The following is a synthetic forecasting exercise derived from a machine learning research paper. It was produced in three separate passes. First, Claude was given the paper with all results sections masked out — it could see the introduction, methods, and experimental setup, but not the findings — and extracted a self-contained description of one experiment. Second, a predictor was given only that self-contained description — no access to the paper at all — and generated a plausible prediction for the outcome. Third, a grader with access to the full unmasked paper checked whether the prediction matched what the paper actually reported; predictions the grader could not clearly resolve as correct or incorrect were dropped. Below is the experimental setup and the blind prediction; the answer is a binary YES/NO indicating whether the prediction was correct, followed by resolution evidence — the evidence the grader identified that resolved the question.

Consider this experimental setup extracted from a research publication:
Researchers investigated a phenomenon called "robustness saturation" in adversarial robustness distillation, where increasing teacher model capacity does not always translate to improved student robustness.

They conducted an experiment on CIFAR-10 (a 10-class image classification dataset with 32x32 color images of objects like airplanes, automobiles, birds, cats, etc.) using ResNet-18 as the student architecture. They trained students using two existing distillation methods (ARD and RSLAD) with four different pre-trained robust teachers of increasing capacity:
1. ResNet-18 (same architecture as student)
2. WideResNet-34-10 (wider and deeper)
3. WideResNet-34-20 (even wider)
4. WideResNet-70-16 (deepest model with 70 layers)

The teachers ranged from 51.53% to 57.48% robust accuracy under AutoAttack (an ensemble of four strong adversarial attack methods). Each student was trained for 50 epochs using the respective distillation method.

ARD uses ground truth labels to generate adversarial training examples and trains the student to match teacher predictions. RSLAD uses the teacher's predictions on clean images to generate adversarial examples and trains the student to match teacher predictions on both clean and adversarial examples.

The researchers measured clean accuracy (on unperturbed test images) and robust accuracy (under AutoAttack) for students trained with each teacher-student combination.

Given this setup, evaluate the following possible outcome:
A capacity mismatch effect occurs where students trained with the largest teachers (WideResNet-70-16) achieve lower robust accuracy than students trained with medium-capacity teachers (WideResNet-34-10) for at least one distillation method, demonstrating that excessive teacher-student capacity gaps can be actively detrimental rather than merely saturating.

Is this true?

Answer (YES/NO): YES